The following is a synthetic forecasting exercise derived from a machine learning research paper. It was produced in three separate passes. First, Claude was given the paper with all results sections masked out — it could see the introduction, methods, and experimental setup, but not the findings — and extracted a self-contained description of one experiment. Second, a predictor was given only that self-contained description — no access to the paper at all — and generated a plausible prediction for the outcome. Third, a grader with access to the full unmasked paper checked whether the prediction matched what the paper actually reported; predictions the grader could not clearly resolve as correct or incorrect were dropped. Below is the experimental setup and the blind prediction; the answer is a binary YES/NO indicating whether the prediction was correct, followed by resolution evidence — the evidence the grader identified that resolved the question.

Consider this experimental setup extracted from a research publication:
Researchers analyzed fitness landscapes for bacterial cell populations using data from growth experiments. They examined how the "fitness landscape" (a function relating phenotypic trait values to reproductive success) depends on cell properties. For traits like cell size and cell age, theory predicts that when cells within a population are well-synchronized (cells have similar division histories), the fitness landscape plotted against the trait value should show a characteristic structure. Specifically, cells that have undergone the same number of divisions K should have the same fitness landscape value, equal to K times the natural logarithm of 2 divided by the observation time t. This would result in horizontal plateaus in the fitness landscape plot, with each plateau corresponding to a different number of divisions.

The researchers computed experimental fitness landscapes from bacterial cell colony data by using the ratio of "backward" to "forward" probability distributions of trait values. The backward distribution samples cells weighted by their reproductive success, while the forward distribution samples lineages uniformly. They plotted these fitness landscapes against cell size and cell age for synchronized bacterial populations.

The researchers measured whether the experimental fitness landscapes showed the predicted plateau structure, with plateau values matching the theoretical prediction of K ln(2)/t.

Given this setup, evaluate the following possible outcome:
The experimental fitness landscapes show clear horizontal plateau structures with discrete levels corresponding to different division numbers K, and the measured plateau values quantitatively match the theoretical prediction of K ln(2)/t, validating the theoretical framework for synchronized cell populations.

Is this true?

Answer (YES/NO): YES